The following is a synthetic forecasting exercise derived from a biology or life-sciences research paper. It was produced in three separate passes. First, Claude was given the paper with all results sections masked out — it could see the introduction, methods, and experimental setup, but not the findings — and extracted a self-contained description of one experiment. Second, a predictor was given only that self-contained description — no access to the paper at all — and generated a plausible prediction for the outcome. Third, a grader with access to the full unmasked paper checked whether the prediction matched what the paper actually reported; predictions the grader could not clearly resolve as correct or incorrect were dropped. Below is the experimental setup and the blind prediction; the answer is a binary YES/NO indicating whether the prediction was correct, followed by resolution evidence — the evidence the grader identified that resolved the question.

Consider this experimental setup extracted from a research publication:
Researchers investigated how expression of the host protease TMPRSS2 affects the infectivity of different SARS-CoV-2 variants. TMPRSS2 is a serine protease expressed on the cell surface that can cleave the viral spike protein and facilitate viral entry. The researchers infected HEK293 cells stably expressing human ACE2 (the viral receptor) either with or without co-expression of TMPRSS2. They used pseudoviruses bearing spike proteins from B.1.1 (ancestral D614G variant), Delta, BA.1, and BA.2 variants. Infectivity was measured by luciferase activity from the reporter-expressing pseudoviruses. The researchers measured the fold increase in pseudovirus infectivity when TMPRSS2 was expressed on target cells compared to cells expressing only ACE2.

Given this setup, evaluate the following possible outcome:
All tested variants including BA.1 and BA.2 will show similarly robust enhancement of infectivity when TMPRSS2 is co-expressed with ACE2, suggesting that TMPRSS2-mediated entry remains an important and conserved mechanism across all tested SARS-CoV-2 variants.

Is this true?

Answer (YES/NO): NO